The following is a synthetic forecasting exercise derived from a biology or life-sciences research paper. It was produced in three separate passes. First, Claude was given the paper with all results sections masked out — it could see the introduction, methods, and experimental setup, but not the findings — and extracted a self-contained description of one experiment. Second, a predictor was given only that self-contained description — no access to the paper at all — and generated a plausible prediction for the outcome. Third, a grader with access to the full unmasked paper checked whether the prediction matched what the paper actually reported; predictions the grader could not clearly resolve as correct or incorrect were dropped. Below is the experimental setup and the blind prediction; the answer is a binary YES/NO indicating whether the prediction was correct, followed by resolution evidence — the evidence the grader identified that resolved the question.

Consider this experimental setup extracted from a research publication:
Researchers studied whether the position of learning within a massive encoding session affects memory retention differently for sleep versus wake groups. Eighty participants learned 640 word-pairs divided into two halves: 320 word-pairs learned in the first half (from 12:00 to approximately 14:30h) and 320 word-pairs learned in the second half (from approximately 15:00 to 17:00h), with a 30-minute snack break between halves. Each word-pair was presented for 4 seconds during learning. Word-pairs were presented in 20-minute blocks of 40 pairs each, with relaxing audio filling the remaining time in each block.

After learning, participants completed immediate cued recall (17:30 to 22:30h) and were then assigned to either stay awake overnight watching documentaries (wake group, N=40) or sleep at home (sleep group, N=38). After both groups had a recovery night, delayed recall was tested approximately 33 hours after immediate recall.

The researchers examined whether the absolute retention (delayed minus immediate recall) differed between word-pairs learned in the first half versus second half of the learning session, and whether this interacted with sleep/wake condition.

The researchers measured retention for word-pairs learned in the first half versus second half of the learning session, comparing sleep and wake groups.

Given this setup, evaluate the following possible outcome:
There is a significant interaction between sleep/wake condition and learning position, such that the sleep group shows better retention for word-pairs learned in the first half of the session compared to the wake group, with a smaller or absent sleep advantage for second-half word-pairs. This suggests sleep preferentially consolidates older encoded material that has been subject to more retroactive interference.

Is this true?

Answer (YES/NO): NO